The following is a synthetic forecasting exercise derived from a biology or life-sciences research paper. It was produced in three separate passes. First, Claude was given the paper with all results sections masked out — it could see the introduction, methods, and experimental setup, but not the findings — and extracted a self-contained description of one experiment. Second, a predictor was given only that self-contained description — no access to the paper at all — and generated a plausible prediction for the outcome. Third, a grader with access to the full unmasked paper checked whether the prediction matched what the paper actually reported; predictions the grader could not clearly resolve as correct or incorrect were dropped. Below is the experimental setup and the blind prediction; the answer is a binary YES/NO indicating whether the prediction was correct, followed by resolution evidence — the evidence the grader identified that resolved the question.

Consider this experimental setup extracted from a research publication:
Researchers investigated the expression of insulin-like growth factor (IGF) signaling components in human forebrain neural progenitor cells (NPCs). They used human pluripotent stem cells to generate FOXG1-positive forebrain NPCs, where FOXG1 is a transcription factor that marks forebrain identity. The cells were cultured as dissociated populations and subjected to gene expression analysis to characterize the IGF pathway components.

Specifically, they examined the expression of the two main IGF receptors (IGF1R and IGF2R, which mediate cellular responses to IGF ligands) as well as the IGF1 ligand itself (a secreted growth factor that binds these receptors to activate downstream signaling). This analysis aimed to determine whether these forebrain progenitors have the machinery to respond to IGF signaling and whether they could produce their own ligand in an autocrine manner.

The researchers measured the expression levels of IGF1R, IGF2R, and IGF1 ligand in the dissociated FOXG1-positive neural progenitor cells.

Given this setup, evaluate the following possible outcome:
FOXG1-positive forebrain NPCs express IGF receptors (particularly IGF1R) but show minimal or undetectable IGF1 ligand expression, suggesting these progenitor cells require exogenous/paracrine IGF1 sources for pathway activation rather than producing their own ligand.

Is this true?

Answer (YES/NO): YES